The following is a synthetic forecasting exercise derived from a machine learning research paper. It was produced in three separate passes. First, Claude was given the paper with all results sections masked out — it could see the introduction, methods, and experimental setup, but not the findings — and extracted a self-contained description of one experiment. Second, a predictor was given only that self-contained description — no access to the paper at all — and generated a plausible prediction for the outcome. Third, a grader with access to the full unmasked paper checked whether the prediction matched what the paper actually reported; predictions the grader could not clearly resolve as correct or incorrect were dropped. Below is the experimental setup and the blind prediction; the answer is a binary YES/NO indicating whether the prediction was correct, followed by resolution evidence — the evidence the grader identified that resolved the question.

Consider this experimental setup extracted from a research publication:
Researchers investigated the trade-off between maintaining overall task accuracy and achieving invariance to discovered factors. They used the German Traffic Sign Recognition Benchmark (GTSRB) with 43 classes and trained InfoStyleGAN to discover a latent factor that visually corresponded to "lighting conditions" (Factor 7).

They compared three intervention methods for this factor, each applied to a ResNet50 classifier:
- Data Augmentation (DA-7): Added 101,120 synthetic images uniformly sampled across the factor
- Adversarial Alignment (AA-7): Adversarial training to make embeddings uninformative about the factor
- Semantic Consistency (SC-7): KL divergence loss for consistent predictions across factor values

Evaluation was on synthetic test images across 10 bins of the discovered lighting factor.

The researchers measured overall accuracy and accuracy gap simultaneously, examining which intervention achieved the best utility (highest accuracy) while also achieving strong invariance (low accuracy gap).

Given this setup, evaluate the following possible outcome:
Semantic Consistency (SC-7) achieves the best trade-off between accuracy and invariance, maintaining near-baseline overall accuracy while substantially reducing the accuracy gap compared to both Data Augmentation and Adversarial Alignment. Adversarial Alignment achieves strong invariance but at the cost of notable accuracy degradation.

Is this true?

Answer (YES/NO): NO